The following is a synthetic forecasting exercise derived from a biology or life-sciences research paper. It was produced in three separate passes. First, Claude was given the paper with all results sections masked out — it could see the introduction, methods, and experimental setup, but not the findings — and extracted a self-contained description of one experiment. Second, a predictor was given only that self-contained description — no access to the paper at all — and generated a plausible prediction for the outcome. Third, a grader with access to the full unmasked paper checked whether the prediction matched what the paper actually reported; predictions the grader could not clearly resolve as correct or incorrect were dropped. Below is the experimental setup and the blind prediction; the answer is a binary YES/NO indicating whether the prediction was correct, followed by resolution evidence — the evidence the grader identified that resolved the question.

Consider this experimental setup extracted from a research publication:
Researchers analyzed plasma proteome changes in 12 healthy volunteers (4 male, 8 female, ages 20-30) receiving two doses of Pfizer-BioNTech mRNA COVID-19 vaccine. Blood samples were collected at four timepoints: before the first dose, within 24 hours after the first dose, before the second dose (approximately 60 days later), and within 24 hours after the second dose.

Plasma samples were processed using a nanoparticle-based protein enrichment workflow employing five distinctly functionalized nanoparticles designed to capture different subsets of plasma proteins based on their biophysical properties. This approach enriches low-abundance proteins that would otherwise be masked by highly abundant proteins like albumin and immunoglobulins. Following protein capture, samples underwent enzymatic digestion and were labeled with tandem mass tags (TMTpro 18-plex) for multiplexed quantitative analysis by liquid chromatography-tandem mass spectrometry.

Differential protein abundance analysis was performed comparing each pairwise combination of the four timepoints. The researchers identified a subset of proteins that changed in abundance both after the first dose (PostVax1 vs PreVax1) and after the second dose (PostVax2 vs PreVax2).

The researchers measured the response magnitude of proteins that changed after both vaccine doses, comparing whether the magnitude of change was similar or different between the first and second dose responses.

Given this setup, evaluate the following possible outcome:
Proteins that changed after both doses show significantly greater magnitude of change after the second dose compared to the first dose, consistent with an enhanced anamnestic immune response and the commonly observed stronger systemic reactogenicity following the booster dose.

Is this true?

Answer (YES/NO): YES